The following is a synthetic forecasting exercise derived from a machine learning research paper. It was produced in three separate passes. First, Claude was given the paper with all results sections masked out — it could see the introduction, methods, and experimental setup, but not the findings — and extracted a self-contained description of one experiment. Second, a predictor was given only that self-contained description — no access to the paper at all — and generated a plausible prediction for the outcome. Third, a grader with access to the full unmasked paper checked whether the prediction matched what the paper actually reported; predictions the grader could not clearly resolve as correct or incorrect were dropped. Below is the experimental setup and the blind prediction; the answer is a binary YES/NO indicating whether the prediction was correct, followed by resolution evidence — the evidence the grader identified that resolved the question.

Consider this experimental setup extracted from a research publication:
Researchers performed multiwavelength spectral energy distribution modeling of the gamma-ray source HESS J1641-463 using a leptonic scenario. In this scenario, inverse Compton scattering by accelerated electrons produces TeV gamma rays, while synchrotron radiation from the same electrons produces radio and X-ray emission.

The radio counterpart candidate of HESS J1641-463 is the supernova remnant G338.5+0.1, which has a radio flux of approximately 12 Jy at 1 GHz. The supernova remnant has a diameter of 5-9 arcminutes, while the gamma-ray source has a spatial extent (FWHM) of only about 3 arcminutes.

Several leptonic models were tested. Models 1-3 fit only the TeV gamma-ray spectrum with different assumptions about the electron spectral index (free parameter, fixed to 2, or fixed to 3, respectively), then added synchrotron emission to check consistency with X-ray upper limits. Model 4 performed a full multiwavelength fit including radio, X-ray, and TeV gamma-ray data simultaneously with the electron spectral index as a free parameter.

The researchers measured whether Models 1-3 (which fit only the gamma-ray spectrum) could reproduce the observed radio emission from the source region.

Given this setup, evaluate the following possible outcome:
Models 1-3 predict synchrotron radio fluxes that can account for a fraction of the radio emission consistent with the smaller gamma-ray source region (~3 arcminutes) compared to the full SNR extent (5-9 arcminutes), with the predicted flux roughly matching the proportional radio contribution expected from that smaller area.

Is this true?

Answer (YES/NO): NO